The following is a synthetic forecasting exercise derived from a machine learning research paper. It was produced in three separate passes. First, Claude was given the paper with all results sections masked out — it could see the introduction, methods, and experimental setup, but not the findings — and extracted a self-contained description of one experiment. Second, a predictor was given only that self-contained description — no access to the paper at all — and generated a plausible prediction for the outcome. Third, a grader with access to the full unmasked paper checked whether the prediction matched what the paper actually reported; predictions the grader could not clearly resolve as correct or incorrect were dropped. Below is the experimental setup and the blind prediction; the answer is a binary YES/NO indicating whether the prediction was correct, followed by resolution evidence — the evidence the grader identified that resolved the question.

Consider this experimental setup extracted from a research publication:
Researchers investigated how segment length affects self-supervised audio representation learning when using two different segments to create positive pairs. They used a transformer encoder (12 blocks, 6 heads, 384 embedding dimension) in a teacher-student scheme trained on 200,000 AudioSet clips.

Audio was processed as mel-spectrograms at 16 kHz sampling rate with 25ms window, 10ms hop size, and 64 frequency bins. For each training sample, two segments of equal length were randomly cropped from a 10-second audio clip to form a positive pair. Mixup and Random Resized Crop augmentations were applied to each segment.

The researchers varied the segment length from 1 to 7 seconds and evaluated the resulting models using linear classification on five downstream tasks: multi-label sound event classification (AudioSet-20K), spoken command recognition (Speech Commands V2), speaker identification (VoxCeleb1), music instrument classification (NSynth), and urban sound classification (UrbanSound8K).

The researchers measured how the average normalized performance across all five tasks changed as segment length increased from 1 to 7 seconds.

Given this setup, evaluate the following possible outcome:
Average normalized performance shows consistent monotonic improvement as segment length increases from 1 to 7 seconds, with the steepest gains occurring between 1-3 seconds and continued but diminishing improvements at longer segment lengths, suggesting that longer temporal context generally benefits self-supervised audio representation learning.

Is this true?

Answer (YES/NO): NO